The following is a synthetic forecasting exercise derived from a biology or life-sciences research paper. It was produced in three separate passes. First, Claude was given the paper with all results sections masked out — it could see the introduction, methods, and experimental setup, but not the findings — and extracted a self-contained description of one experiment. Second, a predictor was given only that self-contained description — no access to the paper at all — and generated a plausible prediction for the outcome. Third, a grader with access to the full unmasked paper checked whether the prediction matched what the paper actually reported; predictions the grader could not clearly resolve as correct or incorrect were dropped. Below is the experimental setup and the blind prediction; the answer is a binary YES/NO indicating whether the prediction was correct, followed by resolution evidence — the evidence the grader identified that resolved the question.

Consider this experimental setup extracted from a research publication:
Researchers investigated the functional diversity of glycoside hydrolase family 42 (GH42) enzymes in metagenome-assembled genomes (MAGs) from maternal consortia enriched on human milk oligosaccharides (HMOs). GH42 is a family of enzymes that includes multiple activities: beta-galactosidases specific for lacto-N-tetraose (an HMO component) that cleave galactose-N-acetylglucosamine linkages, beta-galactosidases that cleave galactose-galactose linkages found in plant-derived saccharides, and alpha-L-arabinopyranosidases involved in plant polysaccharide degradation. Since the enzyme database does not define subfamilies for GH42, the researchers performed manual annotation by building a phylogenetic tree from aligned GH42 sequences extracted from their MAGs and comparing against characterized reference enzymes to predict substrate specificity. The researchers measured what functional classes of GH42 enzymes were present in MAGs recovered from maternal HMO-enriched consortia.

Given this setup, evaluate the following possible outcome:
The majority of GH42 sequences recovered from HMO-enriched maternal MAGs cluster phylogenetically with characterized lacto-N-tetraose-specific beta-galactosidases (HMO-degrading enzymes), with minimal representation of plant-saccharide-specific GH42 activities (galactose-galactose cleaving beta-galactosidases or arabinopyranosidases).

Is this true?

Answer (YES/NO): NO